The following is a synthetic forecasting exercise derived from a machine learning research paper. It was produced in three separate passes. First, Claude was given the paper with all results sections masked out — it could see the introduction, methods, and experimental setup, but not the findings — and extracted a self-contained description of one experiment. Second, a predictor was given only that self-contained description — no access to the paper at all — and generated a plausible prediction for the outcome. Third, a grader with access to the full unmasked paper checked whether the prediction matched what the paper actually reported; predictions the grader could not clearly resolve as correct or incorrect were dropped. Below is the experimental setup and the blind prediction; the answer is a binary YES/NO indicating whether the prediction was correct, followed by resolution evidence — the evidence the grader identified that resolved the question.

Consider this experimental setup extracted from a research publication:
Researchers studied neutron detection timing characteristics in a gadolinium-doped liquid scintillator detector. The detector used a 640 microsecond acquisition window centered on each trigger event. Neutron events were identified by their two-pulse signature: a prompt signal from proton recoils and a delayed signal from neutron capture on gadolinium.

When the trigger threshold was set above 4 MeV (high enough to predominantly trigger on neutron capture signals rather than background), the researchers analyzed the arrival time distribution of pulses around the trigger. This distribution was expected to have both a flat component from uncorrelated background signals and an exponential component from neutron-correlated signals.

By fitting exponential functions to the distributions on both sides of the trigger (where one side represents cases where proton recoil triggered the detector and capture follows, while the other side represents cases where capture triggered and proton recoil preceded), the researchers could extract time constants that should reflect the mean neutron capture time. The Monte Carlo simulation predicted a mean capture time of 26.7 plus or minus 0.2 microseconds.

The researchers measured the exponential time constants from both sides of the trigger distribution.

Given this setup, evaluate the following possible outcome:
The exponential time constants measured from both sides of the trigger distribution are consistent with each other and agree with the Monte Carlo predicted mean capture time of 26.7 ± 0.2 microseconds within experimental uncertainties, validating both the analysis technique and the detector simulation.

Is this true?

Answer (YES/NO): YES